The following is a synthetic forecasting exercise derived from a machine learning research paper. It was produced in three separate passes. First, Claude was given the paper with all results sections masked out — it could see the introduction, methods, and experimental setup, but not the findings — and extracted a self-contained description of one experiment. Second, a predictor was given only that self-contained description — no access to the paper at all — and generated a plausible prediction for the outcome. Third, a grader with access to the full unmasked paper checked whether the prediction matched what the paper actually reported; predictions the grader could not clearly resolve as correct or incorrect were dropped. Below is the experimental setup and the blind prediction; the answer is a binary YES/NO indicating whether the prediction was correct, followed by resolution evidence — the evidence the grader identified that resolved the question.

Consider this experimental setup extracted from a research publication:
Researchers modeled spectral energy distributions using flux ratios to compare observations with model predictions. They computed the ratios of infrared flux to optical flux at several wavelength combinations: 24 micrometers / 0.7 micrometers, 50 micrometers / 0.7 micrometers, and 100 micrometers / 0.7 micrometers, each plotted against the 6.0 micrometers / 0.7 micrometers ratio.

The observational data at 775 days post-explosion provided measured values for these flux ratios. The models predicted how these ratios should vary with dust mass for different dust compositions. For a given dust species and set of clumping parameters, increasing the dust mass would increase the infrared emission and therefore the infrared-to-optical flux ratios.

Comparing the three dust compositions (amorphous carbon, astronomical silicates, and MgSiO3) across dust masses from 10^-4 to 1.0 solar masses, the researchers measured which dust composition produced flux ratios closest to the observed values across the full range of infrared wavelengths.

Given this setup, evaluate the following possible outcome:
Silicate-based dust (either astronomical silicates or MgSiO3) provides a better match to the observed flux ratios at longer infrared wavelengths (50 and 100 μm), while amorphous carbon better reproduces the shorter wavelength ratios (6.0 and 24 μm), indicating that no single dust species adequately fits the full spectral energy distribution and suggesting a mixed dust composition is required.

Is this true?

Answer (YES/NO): NO